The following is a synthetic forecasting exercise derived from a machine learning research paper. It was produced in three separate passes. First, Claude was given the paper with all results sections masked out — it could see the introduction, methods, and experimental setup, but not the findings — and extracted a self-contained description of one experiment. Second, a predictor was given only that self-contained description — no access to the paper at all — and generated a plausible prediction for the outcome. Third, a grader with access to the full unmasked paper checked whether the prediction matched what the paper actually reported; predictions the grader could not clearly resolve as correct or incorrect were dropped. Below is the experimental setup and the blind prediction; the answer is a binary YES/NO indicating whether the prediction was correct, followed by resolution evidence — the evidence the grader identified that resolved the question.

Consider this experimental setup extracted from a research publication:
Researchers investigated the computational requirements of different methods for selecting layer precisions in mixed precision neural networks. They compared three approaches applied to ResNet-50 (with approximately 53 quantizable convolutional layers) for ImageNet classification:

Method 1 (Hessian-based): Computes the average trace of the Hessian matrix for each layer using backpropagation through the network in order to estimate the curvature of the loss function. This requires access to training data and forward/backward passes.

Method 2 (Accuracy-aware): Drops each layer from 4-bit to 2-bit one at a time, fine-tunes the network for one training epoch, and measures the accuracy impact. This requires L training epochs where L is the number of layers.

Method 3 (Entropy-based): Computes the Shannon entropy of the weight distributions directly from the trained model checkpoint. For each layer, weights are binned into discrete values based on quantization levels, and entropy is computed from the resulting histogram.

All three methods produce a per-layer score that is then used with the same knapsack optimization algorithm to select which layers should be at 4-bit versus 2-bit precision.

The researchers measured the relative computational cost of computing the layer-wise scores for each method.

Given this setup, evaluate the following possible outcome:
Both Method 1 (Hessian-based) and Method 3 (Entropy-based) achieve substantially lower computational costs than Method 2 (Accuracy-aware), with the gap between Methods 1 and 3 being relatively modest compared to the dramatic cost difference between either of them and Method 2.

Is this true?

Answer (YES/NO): NO